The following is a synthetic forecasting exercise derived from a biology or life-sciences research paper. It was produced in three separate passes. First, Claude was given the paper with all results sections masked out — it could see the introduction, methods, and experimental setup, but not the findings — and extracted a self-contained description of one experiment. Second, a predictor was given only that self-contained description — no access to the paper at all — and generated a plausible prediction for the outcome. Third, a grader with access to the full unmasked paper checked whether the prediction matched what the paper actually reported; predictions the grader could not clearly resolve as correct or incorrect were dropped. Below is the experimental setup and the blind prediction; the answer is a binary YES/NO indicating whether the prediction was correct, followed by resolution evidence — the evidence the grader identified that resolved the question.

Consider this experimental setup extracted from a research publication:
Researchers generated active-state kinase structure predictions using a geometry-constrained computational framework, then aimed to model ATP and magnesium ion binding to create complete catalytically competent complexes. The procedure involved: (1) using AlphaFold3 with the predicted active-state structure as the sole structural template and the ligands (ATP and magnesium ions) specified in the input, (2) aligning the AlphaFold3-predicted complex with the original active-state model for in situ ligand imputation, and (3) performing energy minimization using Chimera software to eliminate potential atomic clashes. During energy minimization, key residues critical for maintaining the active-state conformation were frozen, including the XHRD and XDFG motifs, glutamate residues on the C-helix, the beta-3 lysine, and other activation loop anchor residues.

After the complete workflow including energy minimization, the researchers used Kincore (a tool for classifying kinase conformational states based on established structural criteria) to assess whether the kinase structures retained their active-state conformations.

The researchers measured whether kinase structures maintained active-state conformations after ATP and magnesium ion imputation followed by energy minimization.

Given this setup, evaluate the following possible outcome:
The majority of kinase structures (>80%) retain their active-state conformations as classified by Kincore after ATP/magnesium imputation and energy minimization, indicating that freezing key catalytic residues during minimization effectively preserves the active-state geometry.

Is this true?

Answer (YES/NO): YES